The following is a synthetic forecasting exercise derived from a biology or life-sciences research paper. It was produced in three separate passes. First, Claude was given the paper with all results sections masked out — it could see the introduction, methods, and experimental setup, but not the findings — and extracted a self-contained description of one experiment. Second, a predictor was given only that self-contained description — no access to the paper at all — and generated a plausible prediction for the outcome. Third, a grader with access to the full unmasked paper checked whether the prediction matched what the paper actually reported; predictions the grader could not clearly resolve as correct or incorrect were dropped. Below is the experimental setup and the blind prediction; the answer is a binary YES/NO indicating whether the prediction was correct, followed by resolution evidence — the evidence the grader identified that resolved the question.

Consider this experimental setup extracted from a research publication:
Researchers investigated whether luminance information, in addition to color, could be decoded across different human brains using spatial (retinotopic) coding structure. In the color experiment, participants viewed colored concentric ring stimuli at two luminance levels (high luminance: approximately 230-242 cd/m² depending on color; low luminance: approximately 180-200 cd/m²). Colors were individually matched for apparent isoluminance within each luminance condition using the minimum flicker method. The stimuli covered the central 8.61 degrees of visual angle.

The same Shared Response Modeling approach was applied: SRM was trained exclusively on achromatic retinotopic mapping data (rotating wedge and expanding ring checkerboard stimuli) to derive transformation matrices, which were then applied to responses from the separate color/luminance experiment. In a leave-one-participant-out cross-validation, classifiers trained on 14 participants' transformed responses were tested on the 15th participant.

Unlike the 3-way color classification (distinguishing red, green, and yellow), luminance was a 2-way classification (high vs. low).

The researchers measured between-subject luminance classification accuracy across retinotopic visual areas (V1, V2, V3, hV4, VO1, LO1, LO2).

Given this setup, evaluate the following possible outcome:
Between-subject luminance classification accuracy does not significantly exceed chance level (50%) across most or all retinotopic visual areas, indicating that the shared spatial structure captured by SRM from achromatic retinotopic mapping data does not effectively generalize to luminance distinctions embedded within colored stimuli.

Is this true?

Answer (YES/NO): NO